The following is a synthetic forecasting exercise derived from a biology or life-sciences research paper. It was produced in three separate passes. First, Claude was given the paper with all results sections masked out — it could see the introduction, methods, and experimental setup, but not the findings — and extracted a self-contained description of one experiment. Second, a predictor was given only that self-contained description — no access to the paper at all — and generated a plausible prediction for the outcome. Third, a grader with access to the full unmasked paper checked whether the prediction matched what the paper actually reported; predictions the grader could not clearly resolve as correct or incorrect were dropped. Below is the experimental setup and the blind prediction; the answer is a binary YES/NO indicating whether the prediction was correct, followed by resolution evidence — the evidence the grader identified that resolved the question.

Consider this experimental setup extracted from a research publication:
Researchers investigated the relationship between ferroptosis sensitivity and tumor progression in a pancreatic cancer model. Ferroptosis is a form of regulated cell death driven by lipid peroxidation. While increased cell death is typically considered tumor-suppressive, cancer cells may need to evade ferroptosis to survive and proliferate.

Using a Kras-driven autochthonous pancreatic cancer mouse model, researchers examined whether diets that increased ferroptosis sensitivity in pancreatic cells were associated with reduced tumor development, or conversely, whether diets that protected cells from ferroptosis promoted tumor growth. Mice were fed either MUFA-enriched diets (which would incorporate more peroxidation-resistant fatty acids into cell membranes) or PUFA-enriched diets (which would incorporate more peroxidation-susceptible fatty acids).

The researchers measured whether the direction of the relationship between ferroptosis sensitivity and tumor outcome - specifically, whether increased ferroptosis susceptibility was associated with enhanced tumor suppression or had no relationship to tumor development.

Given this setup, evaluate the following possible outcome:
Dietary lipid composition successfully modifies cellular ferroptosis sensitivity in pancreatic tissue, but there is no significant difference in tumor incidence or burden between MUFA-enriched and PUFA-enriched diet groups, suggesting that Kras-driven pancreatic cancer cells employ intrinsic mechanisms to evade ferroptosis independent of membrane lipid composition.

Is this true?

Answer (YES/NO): NO